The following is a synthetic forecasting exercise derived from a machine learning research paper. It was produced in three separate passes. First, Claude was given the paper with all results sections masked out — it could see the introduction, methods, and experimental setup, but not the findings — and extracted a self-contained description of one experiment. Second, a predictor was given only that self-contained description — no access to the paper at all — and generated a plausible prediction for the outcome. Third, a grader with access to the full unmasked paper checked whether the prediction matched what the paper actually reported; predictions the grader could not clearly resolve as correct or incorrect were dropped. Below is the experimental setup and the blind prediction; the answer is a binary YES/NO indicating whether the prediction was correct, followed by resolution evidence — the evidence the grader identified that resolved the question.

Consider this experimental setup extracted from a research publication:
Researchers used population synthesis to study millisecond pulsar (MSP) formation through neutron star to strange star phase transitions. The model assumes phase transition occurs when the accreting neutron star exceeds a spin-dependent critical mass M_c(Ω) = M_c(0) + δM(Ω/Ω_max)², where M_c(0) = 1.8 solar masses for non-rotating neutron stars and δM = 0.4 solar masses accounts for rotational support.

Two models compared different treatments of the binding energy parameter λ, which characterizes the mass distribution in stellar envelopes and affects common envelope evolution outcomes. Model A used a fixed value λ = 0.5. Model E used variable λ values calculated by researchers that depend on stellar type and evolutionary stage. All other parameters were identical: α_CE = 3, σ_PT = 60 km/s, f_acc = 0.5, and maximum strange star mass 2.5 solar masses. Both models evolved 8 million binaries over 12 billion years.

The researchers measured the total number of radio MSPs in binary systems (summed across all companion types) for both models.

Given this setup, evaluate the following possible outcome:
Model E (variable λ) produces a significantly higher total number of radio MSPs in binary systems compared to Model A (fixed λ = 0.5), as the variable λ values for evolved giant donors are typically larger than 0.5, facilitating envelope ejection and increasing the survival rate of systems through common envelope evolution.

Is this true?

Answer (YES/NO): NO